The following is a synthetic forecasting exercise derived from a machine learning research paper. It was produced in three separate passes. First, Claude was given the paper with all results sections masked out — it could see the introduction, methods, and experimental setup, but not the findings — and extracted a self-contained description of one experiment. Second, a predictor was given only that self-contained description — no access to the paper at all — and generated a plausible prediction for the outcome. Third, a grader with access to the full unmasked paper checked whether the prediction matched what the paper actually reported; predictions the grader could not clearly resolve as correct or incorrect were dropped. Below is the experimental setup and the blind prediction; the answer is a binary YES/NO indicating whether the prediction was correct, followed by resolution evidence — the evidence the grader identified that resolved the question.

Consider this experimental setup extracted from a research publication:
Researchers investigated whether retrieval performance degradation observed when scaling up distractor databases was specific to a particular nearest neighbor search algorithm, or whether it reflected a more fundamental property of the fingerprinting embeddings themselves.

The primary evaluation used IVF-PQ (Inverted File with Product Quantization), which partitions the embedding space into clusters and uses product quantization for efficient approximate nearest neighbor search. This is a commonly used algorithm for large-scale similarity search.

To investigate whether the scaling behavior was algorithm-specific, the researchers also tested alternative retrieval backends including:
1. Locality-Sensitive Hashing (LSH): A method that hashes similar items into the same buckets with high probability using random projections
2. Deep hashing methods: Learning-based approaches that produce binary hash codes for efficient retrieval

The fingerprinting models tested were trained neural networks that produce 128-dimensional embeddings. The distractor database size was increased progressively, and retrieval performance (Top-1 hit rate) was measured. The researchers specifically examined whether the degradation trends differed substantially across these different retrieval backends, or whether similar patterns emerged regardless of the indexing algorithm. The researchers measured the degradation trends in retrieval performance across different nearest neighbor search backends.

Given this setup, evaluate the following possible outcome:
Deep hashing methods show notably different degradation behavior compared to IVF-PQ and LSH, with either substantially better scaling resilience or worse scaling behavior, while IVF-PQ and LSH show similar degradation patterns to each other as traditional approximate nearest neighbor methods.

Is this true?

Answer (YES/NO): NO